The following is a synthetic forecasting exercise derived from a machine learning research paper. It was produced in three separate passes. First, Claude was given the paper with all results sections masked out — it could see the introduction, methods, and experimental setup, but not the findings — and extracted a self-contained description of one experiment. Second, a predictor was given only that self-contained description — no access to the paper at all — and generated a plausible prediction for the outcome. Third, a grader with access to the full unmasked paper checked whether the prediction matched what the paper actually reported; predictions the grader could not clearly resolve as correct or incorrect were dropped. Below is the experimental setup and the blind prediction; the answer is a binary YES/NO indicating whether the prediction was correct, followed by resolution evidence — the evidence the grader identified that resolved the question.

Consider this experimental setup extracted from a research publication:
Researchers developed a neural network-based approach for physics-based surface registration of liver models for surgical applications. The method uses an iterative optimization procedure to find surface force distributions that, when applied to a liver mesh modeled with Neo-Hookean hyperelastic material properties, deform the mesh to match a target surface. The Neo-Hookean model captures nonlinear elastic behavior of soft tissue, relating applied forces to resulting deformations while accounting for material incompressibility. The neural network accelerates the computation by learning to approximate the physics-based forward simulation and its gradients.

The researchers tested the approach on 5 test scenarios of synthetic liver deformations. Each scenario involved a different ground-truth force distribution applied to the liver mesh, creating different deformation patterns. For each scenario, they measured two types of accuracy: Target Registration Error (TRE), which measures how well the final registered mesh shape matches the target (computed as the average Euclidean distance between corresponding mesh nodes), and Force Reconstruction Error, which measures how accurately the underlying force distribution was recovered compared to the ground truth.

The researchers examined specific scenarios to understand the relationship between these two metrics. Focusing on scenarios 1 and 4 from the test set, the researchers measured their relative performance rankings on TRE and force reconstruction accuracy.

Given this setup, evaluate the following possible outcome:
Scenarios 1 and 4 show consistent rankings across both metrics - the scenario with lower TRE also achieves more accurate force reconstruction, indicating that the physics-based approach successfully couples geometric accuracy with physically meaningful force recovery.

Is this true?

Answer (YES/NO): NO